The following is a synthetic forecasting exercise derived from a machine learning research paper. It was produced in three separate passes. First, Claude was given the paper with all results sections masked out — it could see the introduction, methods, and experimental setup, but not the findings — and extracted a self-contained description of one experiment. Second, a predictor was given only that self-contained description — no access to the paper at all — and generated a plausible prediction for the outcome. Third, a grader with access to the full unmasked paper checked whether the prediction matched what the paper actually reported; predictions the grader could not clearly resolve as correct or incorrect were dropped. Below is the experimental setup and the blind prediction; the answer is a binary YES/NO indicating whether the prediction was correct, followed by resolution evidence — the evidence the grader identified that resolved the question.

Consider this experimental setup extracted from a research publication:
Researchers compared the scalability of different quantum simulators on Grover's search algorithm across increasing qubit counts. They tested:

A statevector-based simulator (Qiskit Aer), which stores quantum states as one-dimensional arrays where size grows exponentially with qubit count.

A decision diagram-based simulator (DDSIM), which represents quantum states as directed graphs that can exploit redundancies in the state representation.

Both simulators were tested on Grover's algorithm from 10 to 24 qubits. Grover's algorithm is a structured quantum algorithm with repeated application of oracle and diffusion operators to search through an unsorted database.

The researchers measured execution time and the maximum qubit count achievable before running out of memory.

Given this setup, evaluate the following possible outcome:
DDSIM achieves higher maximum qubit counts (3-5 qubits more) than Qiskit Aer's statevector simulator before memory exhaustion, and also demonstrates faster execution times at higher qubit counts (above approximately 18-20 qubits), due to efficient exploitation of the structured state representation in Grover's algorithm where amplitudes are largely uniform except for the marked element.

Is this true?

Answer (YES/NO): NO